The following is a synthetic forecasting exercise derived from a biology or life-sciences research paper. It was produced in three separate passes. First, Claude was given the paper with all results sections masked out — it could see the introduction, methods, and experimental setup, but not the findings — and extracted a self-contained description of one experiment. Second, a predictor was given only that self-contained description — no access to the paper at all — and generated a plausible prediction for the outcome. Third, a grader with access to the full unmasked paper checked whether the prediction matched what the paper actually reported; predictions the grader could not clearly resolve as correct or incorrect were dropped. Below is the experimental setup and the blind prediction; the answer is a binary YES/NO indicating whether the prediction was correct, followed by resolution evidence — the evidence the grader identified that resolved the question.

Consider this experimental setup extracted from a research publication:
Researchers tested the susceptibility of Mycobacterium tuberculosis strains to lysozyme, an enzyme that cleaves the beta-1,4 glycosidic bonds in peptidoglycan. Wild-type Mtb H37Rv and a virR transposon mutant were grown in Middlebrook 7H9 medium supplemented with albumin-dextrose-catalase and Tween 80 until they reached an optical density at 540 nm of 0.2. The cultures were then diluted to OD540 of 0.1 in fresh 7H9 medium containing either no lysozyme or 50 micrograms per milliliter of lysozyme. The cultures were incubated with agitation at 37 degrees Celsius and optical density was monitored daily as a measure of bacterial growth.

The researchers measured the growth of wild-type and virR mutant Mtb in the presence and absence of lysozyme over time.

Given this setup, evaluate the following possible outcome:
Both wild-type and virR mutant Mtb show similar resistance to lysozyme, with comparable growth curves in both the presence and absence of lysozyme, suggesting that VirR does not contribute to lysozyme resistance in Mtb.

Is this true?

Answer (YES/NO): NO